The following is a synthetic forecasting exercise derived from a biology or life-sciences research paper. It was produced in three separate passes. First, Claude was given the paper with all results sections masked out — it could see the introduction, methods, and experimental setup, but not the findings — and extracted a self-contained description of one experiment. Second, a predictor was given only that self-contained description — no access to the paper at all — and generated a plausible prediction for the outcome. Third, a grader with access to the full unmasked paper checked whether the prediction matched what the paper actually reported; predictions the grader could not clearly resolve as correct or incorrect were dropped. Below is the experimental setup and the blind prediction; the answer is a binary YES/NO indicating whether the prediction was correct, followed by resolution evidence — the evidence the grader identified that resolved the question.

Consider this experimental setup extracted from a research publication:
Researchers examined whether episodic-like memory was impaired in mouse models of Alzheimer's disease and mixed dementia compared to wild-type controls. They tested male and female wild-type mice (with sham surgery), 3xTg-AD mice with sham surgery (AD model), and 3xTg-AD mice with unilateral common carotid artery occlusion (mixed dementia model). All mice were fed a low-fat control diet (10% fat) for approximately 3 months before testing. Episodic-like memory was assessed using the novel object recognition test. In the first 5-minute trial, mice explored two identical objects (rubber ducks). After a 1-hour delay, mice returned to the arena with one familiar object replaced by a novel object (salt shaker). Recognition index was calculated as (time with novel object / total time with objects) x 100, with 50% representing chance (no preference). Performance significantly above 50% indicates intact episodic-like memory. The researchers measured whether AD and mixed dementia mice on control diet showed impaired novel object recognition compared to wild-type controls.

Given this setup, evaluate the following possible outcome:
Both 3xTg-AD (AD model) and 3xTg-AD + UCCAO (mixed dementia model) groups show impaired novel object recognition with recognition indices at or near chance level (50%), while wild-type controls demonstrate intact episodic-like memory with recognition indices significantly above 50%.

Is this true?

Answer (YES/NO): YES